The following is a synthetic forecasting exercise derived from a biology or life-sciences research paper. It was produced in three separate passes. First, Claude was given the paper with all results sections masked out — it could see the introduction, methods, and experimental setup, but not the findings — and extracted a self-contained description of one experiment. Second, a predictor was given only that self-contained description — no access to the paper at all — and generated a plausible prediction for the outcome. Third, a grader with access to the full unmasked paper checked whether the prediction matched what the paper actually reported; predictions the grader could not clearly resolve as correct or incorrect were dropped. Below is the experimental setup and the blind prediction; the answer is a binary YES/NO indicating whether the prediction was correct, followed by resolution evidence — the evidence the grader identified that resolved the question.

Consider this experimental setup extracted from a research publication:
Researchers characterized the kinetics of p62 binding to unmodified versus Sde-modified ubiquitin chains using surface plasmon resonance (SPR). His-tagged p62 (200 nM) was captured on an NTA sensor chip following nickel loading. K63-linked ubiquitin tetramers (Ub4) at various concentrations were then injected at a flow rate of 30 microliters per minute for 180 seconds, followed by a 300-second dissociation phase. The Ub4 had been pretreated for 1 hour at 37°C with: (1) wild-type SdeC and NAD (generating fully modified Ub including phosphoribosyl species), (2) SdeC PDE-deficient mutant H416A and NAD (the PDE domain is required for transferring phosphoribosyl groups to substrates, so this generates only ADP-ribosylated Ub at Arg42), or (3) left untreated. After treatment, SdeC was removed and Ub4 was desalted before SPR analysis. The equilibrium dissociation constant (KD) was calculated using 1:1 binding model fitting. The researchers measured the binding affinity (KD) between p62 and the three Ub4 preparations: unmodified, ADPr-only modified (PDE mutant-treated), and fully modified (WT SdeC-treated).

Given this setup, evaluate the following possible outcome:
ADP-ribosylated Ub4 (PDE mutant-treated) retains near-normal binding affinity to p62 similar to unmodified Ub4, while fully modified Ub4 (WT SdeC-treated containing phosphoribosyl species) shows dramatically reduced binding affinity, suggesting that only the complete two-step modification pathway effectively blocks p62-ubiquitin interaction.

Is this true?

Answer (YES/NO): NO